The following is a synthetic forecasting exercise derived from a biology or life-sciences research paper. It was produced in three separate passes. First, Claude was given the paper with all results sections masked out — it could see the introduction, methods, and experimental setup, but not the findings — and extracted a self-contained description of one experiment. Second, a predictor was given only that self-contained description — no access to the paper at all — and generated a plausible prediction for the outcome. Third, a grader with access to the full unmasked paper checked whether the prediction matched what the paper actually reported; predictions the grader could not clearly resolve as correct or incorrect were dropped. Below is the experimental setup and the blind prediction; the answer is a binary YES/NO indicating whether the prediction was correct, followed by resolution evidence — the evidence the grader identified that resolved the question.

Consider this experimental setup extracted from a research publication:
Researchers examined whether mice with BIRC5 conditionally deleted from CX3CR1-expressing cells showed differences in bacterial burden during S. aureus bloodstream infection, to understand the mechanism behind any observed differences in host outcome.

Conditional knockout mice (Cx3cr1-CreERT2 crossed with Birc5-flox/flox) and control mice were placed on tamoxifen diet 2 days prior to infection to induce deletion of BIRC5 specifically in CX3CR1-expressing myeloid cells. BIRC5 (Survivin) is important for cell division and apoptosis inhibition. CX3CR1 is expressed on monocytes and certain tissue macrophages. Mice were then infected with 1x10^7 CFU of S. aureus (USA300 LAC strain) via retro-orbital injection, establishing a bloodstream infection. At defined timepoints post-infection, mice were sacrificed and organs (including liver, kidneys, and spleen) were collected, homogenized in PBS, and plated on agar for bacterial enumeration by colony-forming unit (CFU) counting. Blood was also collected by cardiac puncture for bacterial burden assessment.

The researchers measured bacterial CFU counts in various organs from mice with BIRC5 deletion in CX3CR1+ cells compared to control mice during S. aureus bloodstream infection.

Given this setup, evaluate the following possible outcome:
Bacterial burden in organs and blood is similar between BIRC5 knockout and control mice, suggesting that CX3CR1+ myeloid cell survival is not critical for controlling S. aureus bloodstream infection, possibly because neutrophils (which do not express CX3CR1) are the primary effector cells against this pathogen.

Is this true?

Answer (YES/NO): NO